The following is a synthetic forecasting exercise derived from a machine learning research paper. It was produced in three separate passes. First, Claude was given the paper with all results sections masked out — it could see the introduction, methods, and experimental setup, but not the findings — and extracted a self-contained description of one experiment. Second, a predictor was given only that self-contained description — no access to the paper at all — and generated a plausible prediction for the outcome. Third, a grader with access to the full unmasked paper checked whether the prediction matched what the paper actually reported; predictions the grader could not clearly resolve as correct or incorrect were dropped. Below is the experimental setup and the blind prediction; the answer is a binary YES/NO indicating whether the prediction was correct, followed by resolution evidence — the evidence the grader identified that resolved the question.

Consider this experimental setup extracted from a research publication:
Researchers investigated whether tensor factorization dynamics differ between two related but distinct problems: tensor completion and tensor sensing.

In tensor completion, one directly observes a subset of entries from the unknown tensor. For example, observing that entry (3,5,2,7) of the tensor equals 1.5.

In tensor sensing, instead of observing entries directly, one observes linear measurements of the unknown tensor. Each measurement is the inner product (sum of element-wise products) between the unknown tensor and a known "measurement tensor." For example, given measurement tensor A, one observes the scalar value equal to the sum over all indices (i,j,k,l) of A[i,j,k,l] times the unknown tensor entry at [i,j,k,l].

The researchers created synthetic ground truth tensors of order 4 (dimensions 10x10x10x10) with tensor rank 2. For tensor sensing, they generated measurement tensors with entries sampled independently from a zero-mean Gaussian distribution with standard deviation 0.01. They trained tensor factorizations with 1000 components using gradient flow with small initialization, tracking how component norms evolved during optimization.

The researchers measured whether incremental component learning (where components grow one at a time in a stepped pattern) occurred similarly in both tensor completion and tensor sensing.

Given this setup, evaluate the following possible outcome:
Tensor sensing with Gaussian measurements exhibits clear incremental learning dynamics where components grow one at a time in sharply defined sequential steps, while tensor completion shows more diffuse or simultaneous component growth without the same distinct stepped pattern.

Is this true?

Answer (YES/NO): NO